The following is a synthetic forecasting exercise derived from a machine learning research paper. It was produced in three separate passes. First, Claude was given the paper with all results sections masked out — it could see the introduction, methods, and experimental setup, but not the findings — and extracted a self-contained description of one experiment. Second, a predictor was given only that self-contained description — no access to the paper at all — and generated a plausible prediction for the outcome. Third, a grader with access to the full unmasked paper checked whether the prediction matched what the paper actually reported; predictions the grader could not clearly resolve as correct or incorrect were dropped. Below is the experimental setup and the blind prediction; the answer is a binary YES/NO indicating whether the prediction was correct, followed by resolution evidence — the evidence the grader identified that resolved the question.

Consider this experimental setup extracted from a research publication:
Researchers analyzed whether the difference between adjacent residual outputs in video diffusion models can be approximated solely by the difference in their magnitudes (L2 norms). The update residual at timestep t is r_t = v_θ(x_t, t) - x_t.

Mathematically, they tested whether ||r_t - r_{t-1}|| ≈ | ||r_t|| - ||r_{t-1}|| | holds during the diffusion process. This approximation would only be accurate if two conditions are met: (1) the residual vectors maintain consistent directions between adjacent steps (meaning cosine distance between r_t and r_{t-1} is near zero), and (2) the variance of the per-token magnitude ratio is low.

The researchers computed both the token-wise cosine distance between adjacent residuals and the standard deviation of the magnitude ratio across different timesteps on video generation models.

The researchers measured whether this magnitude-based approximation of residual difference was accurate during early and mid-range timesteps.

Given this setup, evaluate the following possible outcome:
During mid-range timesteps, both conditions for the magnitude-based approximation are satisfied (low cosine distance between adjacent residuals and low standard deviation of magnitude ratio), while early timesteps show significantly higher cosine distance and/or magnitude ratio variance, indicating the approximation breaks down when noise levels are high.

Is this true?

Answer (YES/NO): NO